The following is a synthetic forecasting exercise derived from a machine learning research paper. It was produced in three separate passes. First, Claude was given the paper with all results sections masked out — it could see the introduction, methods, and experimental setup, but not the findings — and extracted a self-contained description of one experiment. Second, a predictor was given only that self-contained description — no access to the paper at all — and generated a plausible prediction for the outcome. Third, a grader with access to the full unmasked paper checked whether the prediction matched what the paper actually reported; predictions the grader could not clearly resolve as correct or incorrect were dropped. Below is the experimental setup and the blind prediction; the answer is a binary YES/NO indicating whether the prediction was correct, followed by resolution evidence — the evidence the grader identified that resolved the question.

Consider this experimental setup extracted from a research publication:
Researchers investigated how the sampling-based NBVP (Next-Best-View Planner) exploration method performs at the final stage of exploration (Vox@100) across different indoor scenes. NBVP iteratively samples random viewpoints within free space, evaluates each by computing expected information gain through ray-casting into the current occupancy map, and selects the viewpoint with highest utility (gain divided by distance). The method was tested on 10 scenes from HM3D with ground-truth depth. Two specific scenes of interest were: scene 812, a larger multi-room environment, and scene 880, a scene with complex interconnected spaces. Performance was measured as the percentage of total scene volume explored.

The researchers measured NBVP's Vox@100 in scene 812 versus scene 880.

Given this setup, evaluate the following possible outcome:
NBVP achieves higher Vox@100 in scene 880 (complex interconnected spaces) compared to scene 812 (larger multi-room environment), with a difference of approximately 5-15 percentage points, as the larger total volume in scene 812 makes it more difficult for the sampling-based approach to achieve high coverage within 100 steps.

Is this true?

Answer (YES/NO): NO